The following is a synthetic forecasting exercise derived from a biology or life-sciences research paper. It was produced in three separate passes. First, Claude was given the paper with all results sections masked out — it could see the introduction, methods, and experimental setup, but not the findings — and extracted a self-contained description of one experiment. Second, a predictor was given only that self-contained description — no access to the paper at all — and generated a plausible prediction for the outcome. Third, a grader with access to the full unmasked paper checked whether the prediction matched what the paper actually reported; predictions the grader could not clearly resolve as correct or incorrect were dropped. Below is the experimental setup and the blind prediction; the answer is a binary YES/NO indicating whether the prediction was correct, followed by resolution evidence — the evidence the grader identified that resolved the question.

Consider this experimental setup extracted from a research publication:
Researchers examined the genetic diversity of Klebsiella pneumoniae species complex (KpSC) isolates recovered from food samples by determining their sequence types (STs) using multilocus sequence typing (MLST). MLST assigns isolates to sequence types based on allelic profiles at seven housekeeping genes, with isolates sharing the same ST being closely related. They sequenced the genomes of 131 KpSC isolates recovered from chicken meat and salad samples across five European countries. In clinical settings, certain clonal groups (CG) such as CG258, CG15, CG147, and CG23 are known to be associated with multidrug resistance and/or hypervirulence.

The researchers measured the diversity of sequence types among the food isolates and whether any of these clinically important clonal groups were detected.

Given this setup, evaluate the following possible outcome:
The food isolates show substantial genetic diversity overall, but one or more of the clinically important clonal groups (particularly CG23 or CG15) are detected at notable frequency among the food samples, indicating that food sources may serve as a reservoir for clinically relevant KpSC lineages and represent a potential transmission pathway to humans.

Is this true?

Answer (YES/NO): NO